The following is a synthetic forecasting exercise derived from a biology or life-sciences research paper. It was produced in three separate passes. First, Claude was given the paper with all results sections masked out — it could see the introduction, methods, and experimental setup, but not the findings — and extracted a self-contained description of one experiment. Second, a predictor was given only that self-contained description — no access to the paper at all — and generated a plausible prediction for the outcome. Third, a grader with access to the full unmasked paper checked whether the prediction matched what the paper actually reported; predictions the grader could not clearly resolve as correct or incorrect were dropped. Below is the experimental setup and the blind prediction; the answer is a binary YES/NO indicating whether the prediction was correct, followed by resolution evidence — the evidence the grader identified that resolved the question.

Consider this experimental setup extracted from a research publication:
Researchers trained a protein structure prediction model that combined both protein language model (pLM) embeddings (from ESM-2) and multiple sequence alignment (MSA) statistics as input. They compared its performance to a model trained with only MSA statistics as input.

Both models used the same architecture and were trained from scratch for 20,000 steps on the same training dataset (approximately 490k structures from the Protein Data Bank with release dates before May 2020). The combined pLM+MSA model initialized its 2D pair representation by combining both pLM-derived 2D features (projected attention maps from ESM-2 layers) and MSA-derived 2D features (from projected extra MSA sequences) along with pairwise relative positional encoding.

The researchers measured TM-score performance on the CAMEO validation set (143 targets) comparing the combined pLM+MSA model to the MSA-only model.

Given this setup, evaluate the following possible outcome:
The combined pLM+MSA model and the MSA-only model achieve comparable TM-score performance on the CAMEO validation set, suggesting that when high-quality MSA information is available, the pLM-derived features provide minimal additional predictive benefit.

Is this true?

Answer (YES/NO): YES